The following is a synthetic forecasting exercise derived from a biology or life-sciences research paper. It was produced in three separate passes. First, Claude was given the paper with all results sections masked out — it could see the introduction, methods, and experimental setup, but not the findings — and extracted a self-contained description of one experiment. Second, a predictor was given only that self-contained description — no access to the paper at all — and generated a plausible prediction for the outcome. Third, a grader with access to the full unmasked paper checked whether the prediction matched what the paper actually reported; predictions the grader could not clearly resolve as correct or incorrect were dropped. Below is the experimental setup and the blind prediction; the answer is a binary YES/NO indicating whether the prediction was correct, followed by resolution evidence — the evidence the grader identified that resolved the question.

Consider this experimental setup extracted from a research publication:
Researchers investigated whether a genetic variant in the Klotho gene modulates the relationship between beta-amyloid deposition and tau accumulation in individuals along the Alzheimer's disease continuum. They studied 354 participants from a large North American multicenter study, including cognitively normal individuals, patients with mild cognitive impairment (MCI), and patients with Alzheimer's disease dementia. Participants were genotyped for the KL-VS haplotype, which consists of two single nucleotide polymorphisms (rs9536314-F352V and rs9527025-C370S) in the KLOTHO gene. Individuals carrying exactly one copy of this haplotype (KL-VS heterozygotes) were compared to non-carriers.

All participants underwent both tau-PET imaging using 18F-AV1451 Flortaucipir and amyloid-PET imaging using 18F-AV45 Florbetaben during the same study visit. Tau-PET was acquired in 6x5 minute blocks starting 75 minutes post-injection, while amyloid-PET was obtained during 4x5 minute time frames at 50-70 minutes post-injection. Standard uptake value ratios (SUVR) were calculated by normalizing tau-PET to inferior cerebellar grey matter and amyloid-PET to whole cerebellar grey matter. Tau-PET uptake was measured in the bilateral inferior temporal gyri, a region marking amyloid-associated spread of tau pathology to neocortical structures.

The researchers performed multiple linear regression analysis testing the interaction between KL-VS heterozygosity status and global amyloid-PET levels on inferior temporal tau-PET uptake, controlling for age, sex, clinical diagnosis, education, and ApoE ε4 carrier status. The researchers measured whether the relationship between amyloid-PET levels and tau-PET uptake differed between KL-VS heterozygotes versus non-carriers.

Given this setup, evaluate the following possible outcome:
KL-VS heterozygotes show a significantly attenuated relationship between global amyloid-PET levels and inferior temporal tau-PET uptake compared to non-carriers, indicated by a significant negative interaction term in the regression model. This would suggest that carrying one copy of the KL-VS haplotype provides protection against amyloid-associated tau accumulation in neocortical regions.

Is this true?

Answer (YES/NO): YES